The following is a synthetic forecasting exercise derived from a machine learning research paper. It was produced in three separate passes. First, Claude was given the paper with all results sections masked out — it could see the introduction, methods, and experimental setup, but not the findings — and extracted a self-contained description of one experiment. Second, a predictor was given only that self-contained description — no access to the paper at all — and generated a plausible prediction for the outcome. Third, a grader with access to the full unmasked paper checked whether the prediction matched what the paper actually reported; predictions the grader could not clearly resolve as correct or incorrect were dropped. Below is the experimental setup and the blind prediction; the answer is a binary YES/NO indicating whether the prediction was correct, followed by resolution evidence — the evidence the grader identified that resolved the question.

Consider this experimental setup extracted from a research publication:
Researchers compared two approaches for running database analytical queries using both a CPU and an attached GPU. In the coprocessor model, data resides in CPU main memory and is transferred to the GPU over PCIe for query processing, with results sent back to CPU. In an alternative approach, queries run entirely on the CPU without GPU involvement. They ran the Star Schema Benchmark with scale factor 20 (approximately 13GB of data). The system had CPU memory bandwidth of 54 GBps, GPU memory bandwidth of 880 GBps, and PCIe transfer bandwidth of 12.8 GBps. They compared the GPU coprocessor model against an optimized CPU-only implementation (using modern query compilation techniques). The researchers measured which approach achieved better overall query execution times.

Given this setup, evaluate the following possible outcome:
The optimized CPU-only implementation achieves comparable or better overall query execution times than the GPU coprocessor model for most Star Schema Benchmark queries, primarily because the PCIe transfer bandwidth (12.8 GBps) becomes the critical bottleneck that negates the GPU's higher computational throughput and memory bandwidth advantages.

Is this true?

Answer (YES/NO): YES